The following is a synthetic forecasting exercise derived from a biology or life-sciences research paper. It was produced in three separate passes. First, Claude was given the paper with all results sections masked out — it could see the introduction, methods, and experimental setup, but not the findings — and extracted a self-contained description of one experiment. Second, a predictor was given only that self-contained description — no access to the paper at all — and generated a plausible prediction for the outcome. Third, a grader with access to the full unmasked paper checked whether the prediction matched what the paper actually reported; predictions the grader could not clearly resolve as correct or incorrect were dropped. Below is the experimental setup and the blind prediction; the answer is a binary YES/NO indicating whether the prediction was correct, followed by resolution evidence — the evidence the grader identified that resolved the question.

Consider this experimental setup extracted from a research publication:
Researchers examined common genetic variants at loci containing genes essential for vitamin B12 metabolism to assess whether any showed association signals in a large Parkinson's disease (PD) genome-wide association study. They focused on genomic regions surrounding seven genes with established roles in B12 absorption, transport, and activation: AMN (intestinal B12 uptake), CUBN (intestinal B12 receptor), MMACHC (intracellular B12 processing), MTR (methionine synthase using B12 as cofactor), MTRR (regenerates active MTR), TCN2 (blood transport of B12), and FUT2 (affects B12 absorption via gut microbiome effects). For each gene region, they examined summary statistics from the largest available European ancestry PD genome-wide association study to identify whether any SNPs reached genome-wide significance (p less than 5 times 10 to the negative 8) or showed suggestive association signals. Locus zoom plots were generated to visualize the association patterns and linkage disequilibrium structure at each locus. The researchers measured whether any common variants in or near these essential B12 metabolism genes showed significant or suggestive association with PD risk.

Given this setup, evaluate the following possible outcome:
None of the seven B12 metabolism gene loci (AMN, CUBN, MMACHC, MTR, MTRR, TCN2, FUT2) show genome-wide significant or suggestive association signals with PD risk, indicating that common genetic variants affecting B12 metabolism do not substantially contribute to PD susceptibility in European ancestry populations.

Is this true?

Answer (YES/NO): YES